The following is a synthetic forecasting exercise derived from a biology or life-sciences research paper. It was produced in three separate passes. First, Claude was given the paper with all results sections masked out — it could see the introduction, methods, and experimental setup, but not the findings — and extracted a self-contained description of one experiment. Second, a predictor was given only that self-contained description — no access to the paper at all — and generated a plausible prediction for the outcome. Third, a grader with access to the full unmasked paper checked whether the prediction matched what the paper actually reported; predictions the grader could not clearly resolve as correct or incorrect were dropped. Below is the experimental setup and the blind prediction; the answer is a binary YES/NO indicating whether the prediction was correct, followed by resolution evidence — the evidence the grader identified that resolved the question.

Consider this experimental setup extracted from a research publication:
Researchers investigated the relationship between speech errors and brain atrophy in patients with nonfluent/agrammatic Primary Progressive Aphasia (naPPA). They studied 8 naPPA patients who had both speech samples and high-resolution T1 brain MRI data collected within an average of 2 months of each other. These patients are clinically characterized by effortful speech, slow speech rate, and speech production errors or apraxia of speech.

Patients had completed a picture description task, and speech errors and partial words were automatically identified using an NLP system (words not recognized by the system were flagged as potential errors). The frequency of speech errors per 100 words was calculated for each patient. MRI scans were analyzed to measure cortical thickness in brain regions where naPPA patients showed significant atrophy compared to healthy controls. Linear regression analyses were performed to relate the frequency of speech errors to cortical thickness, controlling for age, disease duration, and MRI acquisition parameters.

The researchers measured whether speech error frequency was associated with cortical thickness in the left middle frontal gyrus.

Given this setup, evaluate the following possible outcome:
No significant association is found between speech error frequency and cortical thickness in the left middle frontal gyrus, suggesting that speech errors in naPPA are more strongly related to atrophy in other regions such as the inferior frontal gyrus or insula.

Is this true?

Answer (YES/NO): NO